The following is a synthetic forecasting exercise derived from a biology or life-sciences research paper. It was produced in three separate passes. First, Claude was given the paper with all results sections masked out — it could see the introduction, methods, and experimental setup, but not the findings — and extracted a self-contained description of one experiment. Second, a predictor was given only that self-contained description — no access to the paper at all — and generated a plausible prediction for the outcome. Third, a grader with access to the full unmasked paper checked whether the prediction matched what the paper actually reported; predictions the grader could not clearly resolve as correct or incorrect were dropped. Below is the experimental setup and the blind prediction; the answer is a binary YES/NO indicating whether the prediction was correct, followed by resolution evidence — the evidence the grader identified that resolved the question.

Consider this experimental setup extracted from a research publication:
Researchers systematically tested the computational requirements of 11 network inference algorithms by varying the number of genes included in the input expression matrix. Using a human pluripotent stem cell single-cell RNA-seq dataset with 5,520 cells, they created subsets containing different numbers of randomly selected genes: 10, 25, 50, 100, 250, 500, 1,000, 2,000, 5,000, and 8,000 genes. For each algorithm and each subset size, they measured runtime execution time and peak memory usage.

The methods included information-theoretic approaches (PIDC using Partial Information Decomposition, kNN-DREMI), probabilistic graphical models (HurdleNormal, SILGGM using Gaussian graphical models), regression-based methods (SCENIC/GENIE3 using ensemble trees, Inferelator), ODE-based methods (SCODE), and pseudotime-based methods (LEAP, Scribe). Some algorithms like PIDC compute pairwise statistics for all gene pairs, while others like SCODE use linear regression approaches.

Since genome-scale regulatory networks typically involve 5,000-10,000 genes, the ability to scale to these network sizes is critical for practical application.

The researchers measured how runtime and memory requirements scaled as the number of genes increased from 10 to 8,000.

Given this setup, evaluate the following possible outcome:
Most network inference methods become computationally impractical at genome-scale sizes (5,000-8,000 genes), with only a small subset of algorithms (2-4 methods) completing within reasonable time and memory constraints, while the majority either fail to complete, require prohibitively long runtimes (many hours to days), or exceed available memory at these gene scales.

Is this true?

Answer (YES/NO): NO